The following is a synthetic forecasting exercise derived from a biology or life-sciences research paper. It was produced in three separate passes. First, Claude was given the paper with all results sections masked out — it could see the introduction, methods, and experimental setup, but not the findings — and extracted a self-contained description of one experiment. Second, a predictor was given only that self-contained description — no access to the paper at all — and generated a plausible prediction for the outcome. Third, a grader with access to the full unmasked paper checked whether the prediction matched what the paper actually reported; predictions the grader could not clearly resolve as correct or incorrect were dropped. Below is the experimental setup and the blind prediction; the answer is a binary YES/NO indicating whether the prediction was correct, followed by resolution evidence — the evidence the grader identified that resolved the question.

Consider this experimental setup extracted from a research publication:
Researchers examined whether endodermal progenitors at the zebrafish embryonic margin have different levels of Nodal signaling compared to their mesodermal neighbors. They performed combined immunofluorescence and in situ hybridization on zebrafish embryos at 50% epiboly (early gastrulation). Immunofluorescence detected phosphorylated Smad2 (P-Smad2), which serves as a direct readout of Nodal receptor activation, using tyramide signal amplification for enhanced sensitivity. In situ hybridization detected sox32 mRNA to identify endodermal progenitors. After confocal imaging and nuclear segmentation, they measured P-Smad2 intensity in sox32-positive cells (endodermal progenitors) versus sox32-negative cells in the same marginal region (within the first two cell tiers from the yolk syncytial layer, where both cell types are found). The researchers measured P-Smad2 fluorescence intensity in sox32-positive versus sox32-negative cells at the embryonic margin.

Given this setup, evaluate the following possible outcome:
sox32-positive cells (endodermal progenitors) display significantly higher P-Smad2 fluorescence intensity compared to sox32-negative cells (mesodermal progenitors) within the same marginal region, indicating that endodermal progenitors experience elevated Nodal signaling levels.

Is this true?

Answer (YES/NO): YES